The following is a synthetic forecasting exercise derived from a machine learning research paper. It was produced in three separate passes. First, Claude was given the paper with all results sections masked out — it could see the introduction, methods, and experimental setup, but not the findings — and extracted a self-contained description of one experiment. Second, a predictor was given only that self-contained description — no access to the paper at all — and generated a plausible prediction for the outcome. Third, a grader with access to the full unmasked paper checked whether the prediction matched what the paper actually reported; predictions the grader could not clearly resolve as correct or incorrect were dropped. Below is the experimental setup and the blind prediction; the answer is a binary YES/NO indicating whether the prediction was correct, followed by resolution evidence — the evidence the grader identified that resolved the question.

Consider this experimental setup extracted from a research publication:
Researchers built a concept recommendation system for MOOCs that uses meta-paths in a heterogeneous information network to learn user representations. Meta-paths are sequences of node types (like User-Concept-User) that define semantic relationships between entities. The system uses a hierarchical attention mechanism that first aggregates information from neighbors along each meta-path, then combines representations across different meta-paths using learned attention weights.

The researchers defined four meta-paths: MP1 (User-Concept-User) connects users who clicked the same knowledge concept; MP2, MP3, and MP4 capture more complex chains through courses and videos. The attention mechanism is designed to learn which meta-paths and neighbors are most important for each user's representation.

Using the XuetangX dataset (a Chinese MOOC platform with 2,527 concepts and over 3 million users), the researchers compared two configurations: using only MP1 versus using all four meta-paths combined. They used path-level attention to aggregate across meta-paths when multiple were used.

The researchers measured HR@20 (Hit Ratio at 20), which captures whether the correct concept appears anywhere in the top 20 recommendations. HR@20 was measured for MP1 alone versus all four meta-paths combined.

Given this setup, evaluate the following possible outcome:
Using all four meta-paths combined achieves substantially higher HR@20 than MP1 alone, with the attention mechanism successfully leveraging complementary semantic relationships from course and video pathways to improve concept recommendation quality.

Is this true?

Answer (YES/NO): NO